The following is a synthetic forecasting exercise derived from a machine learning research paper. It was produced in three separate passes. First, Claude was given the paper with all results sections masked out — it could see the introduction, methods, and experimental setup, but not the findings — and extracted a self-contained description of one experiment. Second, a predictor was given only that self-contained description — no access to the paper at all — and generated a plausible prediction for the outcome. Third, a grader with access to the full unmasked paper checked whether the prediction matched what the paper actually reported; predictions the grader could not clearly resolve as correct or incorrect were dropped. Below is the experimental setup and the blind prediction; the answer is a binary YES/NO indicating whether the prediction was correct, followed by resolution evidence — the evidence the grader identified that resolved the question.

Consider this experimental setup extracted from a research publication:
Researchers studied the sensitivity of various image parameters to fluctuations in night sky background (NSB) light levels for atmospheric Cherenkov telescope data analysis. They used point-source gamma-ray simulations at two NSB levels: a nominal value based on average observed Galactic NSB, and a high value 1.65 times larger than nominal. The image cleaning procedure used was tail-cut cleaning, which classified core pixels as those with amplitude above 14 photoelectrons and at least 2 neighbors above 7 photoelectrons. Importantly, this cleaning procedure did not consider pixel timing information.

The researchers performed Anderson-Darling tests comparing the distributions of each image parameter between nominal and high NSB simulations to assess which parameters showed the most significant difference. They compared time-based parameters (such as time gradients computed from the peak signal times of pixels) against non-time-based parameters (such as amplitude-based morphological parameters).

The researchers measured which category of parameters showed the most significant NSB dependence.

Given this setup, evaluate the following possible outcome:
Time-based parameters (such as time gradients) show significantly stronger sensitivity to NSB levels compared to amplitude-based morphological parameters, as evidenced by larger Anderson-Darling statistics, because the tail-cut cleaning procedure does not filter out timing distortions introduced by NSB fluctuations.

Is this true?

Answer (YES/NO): YES